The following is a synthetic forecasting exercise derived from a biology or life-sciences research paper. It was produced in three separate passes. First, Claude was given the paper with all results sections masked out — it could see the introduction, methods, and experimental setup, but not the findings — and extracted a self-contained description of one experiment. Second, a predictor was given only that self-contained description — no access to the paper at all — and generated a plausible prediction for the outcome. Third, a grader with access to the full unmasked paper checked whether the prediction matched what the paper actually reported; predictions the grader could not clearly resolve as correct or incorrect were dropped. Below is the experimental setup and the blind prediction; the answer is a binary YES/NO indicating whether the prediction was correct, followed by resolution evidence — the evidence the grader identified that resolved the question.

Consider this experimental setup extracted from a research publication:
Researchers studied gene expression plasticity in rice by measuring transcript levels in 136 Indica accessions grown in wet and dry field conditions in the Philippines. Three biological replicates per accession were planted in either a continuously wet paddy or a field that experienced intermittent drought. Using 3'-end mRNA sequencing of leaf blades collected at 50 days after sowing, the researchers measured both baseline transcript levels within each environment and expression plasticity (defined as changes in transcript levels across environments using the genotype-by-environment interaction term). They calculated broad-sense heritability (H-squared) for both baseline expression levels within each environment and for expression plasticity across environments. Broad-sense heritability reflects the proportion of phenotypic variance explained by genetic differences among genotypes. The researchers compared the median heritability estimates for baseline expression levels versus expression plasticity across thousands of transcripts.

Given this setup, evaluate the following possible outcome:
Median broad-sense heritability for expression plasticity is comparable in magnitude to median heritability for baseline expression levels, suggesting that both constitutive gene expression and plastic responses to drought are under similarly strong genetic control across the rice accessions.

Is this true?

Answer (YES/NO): NO